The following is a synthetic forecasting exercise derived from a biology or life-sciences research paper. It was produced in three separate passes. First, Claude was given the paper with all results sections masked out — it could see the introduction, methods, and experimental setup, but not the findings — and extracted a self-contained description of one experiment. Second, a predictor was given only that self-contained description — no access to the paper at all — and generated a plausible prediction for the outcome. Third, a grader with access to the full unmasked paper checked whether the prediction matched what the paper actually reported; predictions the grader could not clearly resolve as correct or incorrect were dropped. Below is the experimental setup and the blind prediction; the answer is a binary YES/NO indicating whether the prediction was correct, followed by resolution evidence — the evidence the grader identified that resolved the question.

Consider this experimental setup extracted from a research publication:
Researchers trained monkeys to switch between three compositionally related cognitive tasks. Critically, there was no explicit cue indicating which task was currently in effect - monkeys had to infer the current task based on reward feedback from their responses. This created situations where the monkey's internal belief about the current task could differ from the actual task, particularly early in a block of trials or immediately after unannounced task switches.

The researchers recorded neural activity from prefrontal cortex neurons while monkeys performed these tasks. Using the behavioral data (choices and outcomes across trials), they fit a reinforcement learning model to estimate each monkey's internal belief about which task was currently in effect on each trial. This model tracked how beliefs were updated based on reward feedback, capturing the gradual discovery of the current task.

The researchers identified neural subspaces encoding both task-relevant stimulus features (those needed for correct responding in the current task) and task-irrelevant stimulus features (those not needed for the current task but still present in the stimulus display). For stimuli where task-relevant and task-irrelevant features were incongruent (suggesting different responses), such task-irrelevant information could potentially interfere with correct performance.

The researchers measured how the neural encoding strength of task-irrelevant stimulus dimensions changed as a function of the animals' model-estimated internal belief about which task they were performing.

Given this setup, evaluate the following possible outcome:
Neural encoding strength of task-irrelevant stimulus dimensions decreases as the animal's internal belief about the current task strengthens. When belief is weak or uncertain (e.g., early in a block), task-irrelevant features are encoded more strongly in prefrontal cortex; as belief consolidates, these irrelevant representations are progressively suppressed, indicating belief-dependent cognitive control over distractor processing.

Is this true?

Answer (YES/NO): YES